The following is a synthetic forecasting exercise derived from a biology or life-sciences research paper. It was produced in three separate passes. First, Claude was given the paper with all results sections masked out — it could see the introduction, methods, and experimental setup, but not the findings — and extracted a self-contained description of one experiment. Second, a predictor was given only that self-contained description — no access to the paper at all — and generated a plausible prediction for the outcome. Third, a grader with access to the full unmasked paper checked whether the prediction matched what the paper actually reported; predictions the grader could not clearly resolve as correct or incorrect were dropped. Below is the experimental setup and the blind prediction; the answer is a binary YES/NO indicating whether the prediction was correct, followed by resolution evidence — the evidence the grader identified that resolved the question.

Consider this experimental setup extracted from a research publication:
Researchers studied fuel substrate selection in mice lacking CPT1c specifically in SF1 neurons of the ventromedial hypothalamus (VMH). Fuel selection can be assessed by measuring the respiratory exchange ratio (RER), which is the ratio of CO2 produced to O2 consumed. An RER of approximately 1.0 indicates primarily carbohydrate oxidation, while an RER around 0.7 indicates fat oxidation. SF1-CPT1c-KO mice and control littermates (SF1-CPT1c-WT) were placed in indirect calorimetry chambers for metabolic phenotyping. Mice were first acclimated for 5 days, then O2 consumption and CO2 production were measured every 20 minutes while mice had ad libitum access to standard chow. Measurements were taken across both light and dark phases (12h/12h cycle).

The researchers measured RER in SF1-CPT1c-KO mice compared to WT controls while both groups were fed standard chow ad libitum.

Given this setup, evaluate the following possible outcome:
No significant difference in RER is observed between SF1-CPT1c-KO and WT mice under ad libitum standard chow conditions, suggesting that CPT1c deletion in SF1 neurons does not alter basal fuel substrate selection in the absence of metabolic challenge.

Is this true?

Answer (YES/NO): YES